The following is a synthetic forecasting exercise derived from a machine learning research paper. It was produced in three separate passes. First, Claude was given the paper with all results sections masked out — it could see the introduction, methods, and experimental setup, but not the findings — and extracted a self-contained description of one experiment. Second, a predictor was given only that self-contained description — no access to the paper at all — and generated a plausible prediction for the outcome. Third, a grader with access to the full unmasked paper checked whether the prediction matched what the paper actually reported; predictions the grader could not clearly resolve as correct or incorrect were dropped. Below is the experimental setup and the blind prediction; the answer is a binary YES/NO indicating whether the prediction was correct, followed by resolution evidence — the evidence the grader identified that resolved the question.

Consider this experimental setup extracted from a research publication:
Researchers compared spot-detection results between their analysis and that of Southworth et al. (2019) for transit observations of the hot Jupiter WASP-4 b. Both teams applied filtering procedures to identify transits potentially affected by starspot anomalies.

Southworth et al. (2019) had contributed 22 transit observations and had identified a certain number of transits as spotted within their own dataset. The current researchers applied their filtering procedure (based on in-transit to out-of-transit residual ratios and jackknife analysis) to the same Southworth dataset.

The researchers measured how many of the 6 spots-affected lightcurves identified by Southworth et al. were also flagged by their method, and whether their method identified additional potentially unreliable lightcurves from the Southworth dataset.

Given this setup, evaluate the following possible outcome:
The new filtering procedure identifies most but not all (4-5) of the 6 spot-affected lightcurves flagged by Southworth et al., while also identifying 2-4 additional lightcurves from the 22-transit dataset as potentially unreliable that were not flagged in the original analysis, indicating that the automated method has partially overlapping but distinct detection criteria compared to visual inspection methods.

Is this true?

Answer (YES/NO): NO